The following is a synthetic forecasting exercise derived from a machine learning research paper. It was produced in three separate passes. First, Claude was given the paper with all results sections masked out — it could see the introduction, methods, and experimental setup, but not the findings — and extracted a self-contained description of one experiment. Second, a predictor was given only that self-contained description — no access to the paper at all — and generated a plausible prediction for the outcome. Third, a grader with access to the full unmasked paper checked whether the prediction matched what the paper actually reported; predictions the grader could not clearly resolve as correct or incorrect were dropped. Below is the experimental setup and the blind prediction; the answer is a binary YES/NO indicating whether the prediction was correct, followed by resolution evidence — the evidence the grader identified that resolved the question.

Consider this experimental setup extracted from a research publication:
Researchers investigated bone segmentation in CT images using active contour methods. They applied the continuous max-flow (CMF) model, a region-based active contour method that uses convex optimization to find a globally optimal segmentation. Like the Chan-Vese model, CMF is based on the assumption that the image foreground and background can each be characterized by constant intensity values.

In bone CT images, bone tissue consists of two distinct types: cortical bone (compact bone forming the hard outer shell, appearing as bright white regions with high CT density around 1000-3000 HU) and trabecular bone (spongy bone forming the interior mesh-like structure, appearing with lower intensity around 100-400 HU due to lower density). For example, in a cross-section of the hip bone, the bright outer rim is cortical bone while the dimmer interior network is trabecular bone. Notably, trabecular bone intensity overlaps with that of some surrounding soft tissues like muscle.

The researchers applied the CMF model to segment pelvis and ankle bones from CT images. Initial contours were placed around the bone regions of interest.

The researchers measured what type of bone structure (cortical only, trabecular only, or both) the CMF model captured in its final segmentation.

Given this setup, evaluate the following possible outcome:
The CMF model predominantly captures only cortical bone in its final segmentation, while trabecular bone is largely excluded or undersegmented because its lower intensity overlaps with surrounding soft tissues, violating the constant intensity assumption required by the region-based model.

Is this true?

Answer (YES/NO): YES